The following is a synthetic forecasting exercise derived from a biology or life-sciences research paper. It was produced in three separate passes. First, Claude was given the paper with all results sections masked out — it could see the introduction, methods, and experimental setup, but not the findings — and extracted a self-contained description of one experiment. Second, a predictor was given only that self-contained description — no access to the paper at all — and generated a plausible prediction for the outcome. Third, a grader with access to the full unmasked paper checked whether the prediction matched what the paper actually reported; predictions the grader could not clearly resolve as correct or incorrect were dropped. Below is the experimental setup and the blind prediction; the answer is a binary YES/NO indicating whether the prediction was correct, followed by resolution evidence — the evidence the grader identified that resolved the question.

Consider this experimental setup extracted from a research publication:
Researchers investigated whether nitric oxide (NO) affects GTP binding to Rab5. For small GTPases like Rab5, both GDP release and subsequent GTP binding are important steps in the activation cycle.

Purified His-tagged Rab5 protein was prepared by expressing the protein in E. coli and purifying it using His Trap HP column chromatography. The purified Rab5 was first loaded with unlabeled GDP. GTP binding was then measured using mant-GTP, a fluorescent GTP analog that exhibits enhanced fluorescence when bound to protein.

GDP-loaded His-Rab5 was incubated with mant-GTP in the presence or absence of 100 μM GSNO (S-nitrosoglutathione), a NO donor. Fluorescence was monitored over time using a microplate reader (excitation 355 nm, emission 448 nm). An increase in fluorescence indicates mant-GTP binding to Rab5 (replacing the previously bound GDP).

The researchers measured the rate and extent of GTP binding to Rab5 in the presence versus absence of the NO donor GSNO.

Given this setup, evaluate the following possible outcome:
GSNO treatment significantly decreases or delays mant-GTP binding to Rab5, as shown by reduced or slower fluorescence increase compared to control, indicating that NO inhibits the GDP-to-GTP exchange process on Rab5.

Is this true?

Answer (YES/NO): NO